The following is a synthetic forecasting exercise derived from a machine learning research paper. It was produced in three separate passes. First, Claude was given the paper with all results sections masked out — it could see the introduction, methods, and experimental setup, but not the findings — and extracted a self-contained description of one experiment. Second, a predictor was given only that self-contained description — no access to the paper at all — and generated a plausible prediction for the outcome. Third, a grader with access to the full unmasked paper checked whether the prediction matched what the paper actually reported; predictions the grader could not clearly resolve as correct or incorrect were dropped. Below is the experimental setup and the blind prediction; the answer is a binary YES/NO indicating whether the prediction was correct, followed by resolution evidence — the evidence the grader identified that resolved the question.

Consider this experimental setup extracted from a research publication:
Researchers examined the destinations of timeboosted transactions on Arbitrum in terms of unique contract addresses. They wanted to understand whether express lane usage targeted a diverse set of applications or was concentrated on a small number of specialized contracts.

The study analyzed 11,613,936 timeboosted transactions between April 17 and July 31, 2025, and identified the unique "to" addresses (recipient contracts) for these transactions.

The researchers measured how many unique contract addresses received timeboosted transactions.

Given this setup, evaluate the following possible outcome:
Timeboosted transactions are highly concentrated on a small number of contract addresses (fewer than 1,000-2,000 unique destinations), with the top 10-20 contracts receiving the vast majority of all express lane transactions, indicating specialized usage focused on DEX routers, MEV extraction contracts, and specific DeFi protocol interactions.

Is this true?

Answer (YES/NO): YES